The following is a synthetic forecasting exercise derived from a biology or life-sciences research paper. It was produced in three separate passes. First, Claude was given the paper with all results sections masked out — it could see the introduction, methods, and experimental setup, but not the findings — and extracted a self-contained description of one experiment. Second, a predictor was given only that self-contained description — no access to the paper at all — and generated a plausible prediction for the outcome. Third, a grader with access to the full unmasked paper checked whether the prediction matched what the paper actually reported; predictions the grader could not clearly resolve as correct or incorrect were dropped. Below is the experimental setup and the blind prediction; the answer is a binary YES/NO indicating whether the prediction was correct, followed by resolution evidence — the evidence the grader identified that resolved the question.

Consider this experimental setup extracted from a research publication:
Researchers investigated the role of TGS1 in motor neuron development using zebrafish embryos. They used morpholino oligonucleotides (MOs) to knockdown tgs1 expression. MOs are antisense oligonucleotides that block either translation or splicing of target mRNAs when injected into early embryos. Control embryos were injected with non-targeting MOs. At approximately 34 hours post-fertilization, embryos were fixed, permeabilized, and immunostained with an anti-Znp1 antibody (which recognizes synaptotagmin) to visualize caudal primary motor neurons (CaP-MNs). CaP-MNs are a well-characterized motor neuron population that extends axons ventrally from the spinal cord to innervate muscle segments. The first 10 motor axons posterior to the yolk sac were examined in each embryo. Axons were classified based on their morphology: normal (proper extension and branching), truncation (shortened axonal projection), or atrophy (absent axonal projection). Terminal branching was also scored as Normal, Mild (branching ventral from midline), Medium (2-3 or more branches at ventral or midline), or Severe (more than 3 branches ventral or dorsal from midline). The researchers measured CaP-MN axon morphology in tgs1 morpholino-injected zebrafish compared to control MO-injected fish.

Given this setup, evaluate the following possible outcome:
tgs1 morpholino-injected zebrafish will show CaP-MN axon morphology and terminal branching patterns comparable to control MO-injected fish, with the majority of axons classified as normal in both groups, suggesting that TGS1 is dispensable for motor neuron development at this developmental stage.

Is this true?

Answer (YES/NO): NO